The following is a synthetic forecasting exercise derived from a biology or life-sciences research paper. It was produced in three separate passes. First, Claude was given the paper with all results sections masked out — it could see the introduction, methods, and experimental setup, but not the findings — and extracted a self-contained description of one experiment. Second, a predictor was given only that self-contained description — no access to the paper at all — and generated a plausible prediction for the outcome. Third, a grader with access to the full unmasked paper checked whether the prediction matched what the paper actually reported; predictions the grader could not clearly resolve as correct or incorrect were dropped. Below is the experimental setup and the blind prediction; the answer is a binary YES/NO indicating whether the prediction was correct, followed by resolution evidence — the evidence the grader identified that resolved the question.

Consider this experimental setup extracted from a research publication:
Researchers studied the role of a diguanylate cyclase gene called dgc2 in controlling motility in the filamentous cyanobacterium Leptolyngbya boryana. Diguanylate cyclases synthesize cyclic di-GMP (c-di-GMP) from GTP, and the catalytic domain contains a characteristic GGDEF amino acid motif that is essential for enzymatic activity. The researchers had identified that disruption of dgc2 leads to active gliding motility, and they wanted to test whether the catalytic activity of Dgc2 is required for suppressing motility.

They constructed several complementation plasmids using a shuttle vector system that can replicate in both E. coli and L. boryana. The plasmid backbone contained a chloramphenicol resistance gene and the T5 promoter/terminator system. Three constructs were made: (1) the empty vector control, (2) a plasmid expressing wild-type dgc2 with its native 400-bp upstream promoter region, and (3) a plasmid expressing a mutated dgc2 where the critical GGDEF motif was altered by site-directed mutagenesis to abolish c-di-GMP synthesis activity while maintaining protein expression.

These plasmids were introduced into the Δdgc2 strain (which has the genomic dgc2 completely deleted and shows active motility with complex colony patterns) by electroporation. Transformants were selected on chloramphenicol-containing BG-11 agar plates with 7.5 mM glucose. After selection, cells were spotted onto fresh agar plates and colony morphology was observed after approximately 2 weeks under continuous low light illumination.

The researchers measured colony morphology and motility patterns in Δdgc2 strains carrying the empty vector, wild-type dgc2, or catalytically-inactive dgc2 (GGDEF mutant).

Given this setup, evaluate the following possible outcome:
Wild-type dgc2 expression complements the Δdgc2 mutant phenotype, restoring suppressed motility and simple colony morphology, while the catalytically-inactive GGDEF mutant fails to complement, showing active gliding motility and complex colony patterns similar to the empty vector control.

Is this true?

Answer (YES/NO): NO